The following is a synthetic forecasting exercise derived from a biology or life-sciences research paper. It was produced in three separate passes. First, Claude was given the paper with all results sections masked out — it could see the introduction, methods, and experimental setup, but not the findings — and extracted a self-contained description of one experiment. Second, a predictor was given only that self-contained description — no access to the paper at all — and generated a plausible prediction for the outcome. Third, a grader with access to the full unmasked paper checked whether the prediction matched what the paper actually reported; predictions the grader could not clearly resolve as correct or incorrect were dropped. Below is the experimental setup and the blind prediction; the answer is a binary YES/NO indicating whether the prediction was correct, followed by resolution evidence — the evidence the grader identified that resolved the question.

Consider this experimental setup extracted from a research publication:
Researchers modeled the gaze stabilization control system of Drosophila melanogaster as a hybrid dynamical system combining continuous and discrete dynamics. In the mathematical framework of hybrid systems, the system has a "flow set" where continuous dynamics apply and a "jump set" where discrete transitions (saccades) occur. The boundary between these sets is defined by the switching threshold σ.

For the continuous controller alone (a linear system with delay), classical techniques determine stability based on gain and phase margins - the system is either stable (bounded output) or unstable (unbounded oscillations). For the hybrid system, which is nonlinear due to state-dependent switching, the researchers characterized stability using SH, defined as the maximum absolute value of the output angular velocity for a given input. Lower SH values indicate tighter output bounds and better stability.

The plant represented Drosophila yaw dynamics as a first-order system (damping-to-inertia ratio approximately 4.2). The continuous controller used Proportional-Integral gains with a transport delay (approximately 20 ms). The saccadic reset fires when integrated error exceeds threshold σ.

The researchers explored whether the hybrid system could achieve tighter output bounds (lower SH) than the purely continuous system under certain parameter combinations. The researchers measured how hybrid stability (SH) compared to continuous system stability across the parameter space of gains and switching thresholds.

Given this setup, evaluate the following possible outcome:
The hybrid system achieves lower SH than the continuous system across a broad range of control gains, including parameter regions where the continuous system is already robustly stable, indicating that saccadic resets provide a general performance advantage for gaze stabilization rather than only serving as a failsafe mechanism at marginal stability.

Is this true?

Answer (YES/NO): NO